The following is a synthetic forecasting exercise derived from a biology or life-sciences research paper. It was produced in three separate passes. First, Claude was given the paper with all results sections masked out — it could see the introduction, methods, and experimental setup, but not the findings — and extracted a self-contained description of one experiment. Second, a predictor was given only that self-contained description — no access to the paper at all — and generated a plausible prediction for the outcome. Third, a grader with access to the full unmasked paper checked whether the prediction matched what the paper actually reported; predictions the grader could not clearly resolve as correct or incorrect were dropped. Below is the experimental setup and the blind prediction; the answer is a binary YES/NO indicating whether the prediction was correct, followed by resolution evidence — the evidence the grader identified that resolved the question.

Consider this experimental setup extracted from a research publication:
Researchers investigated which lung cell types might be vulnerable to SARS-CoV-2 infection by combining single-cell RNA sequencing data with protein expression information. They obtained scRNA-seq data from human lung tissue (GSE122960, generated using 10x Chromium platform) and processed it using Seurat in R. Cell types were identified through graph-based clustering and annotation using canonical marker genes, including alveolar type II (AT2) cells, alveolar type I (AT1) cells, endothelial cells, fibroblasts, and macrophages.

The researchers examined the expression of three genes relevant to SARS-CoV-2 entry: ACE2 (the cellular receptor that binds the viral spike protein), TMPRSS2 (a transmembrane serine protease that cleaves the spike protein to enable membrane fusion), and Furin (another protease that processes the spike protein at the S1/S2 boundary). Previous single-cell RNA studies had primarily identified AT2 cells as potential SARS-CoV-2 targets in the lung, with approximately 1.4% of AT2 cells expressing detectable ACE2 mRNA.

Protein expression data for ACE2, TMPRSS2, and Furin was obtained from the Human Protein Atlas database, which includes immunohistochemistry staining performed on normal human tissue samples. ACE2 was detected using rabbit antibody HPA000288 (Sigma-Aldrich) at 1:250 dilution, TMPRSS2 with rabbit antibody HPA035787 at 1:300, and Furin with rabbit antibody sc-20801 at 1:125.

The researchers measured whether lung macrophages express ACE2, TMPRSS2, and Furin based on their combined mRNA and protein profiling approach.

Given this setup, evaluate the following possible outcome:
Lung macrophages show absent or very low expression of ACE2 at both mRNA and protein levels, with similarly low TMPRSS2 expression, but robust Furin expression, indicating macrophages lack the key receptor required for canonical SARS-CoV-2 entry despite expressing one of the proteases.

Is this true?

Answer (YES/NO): NO